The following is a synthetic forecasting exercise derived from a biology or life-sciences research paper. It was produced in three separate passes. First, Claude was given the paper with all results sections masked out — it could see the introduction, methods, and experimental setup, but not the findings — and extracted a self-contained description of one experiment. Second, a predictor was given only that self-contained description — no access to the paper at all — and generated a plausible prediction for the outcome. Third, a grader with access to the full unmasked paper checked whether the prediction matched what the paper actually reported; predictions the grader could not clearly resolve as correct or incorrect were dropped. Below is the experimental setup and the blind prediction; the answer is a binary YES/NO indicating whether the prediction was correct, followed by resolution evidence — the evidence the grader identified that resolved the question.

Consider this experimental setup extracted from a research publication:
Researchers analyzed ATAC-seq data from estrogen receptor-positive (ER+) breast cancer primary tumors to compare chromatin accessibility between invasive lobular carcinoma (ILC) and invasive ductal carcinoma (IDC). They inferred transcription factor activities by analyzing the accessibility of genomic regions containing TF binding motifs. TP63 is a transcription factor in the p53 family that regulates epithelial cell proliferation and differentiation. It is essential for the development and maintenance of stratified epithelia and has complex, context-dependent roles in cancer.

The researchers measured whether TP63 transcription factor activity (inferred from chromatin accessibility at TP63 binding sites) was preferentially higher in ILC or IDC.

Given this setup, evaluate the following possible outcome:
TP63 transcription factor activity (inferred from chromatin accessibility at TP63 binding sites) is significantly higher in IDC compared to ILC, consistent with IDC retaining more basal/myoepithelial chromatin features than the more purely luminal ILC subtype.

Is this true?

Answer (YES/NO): NO